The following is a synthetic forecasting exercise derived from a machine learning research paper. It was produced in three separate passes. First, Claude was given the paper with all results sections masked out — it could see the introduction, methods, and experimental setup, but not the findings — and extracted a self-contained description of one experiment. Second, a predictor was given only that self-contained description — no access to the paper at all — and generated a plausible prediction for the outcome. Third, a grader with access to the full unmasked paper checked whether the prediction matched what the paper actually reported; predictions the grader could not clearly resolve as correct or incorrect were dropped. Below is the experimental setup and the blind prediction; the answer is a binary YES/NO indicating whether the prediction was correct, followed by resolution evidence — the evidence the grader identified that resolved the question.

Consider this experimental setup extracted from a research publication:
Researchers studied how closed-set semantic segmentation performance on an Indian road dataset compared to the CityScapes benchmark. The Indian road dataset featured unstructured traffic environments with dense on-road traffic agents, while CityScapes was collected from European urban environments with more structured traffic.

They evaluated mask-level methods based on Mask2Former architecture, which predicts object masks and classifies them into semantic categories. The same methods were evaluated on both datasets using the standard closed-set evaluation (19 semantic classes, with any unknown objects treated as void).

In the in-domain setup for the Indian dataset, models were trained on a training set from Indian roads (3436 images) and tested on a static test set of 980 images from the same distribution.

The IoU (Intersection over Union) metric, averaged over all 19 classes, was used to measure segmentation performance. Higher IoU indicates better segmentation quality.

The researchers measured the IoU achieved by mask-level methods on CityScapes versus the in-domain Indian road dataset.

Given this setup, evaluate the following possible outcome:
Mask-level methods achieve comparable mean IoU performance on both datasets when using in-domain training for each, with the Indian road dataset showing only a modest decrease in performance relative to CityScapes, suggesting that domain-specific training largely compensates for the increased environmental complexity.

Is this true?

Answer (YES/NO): NO